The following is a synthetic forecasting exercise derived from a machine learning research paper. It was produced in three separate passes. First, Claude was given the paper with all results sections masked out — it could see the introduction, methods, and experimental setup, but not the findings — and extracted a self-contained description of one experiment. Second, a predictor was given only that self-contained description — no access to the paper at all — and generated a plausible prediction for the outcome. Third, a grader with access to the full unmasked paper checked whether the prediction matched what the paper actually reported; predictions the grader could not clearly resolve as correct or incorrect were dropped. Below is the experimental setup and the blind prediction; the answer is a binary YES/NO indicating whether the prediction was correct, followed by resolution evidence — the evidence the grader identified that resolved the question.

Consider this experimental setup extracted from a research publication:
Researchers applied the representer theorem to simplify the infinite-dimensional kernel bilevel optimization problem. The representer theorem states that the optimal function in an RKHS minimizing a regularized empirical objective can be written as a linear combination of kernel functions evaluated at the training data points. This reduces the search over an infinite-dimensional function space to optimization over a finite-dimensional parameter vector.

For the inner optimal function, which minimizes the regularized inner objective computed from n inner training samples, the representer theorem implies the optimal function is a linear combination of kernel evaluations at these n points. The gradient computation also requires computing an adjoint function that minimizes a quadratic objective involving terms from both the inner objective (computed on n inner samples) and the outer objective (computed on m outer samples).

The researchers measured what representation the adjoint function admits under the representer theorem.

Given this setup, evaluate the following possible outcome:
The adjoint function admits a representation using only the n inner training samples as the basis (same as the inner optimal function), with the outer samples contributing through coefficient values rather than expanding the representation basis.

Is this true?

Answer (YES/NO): NO